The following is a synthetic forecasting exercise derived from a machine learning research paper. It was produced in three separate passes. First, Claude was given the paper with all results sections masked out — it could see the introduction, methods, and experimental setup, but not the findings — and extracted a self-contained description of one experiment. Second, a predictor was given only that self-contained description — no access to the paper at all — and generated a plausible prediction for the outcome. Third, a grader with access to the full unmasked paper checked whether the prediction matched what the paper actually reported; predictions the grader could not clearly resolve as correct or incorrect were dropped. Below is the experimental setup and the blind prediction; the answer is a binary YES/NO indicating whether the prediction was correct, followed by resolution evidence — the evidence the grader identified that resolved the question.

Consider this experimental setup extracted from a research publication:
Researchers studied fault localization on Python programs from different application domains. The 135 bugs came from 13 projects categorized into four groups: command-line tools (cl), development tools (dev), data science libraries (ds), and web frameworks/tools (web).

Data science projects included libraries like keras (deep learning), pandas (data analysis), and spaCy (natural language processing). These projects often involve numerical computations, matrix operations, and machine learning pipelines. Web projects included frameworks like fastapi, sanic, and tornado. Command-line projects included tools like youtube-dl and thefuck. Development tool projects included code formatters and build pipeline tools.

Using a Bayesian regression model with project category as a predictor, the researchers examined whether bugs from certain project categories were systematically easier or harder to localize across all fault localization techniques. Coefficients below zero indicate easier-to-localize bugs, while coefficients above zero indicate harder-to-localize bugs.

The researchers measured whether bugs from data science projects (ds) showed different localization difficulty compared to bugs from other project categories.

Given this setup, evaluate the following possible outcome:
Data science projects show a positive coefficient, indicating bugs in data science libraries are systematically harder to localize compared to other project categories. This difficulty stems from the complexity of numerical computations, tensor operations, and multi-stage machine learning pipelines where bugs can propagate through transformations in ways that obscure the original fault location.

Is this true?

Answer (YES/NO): YES